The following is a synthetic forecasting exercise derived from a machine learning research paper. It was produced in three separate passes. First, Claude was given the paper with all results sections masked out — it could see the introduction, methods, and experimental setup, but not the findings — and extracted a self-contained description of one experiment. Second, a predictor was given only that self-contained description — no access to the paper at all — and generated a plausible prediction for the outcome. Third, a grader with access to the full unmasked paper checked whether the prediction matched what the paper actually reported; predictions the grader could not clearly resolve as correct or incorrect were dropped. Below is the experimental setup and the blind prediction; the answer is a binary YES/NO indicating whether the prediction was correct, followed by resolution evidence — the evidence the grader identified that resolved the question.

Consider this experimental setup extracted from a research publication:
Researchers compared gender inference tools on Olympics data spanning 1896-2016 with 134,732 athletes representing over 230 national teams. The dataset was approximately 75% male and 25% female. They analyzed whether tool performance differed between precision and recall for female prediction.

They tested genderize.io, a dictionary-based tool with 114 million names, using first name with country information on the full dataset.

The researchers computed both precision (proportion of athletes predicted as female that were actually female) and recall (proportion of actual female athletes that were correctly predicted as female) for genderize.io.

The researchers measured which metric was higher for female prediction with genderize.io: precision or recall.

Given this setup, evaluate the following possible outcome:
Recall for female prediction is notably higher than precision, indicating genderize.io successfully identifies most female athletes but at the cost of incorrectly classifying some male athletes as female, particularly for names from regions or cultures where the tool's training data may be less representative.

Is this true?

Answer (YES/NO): YES